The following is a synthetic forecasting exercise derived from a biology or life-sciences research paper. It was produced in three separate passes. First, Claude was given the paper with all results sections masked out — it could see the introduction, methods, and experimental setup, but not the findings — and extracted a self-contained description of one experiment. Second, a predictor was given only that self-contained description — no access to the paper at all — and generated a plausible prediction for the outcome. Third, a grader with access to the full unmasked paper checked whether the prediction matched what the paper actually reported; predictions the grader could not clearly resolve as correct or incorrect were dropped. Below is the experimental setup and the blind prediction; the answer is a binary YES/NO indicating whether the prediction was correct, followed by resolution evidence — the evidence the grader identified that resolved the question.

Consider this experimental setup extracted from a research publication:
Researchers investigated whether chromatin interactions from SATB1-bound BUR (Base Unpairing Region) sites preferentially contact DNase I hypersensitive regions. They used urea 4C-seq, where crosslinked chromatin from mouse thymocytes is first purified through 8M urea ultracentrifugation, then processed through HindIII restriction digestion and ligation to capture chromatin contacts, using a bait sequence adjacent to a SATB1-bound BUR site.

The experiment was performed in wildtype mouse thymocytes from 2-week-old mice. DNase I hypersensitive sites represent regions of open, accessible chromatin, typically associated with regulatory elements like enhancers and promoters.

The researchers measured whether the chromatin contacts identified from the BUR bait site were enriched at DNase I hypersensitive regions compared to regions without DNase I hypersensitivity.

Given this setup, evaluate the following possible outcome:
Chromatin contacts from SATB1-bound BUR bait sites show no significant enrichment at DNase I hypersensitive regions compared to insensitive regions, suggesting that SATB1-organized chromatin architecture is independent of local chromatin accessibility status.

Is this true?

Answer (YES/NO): NO